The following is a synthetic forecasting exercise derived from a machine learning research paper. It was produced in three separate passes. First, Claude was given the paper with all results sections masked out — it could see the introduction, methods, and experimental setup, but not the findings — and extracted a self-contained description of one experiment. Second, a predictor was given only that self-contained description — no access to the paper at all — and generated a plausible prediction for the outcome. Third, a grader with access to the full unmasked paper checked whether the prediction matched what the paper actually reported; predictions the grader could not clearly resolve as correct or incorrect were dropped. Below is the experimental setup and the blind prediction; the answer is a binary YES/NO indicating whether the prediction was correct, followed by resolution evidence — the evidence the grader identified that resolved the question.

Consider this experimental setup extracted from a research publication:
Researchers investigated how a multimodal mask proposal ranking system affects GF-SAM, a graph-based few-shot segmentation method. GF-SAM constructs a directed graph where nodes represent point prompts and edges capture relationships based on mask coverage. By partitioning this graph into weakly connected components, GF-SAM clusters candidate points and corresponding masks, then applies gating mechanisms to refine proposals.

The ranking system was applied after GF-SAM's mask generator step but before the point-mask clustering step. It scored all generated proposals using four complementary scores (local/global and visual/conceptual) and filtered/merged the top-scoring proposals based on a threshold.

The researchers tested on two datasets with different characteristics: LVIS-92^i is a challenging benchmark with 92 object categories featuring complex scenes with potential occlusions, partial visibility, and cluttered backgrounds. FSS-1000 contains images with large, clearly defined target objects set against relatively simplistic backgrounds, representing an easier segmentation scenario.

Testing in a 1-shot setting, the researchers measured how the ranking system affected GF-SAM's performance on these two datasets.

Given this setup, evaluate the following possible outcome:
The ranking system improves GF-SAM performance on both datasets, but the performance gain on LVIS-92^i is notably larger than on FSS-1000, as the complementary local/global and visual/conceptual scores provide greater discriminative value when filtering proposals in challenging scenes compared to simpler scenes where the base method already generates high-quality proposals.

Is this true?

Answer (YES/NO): NO